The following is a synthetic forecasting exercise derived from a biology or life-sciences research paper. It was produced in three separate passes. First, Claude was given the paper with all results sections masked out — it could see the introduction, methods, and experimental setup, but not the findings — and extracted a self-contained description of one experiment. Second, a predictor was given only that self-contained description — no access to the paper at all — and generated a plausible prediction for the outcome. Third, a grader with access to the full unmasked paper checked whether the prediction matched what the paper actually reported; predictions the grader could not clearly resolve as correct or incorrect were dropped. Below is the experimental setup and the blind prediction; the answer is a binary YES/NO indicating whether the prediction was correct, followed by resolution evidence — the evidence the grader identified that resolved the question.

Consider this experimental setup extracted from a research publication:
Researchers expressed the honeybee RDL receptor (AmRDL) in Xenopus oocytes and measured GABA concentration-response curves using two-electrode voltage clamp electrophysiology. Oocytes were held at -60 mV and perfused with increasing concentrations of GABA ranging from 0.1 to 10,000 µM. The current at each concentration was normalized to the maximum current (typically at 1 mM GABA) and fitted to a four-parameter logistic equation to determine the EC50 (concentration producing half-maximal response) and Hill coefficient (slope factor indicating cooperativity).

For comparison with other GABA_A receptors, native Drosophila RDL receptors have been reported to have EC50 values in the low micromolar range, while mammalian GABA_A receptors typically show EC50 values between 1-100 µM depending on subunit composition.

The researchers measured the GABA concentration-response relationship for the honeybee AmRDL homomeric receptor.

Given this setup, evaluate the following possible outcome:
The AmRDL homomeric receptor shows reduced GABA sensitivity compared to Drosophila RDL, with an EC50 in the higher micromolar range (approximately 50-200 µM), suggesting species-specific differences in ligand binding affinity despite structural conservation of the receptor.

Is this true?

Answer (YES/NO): NO